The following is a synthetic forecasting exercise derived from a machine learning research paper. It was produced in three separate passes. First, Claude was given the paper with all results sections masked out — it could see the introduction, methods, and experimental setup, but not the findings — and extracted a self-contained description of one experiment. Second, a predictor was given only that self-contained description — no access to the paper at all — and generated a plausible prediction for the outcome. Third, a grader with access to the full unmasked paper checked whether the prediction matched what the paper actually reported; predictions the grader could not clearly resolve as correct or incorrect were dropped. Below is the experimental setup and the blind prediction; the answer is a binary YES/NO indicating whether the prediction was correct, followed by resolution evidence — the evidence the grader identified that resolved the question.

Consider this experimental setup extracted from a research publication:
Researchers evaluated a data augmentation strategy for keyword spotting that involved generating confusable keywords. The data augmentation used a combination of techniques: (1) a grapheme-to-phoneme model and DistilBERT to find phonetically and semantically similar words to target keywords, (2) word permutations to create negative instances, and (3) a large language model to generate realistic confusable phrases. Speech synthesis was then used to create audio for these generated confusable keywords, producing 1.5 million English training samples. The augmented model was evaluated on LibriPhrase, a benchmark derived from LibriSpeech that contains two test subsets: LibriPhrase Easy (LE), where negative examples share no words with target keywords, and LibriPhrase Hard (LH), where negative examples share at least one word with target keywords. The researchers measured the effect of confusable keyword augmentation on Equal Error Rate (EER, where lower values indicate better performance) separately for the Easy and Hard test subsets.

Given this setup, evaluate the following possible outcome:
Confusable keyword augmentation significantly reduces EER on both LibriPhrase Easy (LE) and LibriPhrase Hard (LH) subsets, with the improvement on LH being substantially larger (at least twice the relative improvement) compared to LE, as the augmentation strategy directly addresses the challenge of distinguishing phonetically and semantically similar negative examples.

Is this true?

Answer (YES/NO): NO